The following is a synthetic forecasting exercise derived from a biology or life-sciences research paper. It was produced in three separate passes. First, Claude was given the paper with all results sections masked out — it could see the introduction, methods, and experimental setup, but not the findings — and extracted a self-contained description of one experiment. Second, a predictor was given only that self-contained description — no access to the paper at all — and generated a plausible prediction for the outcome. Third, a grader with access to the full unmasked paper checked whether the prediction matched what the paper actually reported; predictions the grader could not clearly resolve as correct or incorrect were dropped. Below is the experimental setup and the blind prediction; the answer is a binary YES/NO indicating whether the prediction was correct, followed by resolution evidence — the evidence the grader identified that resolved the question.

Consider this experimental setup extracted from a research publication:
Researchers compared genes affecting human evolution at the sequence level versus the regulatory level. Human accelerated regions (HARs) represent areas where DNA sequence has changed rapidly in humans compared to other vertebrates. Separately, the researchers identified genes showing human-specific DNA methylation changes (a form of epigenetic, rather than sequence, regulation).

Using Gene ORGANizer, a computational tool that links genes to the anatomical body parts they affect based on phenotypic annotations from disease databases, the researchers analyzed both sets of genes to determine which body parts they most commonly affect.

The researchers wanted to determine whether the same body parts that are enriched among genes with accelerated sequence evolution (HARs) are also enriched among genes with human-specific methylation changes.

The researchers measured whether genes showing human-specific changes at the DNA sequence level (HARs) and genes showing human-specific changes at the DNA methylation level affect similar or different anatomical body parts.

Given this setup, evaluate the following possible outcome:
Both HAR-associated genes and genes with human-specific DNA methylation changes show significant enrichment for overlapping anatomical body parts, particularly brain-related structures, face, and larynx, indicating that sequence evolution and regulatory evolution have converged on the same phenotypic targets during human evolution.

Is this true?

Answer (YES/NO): NO